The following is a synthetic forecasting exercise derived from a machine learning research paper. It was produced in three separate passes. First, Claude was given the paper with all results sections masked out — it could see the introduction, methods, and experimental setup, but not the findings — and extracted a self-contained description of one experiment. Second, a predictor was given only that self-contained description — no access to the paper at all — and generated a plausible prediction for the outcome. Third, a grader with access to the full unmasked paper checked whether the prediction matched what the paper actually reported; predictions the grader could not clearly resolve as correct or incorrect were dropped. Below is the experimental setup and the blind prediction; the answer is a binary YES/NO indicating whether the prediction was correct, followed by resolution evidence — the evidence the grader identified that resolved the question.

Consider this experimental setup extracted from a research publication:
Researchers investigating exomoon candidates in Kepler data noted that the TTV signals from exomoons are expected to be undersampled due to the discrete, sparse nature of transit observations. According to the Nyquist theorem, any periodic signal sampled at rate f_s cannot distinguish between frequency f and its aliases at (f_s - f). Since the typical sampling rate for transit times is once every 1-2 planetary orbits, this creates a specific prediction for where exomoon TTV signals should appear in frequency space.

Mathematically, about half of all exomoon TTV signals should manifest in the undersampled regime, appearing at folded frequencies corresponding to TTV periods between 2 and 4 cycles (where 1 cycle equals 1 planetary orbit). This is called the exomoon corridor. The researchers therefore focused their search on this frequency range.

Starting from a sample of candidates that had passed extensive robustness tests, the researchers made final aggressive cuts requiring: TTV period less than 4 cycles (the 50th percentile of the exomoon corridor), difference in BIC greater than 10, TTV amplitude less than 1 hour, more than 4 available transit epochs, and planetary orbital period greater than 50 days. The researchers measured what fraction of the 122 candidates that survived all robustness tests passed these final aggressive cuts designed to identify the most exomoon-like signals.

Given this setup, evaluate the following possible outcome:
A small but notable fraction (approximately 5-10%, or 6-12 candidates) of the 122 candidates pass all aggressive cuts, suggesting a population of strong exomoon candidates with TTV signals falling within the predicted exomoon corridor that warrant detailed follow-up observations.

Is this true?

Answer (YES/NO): YES